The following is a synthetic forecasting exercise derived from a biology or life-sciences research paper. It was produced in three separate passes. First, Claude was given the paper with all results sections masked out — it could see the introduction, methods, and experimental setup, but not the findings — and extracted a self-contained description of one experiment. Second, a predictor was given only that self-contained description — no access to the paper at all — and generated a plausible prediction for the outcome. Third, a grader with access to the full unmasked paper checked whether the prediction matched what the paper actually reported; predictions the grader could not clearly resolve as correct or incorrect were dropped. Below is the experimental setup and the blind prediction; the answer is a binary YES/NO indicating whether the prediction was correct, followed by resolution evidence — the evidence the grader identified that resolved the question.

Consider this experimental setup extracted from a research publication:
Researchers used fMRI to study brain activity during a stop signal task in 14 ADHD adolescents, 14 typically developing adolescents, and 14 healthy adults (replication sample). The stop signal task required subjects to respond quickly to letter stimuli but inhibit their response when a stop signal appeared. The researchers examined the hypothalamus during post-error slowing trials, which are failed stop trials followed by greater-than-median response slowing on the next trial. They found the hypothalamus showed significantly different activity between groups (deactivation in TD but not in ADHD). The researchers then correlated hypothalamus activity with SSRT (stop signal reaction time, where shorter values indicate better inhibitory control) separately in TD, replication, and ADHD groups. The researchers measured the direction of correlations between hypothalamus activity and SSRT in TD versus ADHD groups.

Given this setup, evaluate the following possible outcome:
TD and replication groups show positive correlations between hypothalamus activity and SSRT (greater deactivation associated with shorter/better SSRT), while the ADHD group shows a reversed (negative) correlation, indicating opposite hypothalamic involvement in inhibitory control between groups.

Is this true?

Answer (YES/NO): YES